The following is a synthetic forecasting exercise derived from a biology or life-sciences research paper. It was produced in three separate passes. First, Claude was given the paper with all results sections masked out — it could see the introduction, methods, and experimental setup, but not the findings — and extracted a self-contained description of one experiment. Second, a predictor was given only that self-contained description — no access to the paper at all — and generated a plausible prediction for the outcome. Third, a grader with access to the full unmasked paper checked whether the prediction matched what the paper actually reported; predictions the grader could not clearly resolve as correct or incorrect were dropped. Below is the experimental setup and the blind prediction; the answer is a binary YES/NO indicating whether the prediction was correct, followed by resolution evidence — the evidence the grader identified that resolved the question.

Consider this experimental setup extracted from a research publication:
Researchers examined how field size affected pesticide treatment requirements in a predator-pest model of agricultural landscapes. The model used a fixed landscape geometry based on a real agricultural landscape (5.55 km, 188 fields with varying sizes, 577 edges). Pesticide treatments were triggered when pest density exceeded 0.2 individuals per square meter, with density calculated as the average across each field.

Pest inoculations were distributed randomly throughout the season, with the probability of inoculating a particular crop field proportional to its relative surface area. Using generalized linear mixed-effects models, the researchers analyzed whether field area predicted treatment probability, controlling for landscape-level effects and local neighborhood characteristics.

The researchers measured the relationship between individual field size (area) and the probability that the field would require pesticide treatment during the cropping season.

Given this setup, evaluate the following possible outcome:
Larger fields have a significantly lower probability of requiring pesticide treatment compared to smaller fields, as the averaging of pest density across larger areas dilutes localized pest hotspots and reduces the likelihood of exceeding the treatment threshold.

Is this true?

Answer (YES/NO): NO